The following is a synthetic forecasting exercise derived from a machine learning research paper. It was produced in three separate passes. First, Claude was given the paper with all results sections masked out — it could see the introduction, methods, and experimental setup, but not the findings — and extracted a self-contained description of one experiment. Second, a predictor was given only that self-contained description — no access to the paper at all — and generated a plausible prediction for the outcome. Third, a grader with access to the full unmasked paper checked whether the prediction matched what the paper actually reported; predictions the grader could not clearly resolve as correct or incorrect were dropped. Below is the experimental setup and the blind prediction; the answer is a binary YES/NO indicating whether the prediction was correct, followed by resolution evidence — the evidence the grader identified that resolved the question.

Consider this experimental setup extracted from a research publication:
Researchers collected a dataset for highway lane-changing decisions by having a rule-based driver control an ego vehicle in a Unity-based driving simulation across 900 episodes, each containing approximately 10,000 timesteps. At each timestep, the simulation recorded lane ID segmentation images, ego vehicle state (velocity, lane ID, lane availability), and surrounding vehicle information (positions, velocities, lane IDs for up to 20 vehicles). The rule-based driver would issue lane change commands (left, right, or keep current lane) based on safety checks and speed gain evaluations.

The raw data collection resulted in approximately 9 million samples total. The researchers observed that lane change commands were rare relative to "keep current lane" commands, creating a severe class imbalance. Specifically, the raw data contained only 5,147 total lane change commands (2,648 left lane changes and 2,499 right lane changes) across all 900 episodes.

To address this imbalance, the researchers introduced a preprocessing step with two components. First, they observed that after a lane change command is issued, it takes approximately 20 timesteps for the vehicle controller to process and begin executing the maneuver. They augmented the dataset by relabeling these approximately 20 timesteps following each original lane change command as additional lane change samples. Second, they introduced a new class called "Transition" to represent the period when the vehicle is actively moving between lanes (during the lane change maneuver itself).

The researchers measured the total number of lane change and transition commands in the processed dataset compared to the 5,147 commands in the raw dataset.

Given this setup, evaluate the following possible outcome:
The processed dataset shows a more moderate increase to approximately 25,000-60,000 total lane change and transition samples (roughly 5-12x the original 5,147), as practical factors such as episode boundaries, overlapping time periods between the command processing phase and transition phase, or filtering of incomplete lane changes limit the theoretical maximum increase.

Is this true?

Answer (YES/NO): NO